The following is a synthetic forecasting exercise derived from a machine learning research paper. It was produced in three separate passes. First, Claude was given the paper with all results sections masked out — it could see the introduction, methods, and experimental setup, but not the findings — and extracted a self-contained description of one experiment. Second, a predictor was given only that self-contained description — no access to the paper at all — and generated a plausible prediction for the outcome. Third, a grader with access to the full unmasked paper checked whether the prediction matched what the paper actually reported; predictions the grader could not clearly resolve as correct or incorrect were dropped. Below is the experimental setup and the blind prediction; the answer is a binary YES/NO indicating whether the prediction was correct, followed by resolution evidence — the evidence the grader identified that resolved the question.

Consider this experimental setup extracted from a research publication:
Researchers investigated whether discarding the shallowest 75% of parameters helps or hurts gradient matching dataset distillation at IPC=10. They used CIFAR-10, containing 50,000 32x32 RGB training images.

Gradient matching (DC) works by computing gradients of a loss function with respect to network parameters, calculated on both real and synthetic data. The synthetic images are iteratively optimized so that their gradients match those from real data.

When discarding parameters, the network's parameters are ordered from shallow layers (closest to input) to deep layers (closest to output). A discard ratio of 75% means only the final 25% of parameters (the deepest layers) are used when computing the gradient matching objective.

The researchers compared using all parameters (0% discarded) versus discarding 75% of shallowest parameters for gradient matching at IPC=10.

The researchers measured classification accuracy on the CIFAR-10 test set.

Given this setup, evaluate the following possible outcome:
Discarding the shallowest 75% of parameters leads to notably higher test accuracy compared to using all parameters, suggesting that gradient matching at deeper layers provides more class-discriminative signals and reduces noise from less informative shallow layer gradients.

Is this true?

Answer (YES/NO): NO